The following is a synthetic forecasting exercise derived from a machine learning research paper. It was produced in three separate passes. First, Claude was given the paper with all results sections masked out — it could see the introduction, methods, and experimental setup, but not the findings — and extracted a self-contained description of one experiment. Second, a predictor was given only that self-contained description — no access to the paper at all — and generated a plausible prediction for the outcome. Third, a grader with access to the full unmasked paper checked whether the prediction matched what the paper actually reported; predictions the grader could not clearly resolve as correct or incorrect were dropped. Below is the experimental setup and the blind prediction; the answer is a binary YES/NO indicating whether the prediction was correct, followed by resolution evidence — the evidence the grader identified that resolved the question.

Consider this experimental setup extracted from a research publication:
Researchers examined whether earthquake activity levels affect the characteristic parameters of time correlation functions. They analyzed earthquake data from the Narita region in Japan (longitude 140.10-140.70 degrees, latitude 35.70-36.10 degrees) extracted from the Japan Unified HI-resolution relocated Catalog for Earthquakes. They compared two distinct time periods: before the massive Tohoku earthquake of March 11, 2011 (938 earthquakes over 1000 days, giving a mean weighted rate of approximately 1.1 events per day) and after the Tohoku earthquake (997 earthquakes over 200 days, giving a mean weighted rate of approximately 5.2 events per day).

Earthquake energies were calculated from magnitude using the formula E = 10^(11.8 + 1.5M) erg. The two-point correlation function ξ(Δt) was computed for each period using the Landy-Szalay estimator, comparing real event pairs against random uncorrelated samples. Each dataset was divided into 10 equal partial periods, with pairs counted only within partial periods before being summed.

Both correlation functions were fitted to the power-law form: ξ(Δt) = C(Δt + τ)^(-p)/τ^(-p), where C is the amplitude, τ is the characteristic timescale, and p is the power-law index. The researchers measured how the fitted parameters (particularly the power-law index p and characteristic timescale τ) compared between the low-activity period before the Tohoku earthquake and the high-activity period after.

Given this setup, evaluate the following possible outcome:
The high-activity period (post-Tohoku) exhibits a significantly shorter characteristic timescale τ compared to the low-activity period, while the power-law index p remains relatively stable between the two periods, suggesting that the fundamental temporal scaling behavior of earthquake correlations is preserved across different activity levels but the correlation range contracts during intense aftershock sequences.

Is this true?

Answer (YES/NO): NO